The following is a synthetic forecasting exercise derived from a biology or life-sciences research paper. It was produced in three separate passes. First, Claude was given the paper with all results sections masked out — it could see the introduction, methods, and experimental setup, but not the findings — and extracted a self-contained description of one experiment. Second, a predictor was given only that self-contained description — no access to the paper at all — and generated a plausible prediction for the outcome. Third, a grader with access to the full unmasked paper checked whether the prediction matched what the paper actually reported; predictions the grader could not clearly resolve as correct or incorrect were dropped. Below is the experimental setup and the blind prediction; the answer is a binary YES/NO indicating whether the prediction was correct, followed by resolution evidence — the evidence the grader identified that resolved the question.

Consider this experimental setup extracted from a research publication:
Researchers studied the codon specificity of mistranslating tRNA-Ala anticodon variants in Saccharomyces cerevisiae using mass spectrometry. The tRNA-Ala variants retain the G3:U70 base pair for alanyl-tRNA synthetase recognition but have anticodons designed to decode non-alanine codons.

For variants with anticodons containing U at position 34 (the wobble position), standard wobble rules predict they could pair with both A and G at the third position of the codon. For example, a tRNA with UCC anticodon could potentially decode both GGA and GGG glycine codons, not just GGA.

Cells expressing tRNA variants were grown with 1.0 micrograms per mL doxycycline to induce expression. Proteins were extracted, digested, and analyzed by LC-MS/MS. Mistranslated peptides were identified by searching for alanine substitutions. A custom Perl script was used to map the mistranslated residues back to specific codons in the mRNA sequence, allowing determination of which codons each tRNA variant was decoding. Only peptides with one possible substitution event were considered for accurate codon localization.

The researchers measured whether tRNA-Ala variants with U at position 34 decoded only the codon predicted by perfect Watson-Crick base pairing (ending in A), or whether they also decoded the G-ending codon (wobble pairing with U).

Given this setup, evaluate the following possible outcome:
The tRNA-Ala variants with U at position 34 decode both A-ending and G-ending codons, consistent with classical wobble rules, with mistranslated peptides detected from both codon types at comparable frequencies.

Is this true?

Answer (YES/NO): NO